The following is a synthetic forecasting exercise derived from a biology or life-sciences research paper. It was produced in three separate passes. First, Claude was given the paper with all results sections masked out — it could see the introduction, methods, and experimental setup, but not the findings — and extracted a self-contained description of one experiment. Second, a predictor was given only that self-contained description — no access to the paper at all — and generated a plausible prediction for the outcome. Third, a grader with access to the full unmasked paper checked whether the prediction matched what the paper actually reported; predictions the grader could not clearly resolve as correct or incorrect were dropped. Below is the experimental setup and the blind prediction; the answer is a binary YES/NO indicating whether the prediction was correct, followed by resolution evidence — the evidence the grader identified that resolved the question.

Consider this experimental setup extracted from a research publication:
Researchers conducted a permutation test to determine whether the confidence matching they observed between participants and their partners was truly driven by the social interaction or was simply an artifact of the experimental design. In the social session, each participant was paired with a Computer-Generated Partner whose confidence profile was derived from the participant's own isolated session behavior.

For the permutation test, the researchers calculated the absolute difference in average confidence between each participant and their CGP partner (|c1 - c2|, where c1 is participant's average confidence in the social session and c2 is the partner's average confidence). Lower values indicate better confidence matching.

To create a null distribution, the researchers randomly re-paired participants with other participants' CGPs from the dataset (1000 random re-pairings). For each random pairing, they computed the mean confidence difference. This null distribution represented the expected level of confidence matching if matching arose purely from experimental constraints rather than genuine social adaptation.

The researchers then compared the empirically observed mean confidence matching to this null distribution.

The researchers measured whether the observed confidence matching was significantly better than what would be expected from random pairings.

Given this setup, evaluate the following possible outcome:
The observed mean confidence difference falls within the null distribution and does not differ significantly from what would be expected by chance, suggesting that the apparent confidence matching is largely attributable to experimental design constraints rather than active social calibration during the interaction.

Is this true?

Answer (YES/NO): NO